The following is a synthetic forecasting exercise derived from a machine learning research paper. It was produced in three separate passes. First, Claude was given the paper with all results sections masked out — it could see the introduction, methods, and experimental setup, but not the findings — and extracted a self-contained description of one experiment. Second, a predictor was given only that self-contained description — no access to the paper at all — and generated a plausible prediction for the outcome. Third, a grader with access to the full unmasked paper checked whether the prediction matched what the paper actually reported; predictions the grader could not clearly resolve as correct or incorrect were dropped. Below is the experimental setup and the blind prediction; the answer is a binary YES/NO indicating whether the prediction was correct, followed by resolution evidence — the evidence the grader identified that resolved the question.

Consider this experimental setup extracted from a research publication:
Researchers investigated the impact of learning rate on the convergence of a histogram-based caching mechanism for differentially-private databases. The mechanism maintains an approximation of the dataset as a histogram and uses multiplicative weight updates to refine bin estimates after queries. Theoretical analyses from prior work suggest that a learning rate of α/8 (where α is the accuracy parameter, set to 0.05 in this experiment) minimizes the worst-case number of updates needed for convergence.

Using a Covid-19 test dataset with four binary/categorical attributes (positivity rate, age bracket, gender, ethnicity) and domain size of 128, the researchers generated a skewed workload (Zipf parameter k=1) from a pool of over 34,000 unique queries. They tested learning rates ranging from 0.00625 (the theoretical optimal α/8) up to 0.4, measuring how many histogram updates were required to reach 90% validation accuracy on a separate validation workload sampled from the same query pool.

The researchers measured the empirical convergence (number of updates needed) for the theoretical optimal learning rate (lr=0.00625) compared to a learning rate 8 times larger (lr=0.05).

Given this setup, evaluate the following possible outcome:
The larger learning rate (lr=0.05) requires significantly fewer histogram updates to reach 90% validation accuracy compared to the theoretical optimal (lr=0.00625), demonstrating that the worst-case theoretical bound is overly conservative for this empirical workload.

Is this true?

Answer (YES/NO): YES